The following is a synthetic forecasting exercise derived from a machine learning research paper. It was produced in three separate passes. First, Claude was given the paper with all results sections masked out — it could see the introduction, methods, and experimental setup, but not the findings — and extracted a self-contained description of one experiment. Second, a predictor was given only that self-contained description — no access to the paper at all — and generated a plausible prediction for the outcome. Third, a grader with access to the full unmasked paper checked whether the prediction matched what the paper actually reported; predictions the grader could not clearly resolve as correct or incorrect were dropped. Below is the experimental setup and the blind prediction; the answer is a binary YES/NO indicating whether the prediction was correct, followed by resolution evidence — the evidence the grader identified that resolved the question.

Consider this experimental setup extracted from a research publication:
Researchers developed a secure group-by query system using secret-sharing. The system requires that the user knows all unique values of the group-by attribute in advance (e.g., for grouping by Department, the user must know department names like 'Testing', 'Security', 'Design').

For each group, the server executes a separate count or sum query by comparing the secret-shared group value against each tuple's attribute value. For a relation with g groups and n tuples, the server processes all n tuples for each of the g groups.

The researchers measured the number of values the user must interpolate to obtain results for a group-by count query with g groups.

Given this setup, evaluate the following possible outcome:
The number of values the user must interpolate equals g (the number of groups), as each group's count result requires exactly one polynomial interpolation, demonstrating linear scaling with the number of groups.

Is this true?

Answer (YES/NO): YES